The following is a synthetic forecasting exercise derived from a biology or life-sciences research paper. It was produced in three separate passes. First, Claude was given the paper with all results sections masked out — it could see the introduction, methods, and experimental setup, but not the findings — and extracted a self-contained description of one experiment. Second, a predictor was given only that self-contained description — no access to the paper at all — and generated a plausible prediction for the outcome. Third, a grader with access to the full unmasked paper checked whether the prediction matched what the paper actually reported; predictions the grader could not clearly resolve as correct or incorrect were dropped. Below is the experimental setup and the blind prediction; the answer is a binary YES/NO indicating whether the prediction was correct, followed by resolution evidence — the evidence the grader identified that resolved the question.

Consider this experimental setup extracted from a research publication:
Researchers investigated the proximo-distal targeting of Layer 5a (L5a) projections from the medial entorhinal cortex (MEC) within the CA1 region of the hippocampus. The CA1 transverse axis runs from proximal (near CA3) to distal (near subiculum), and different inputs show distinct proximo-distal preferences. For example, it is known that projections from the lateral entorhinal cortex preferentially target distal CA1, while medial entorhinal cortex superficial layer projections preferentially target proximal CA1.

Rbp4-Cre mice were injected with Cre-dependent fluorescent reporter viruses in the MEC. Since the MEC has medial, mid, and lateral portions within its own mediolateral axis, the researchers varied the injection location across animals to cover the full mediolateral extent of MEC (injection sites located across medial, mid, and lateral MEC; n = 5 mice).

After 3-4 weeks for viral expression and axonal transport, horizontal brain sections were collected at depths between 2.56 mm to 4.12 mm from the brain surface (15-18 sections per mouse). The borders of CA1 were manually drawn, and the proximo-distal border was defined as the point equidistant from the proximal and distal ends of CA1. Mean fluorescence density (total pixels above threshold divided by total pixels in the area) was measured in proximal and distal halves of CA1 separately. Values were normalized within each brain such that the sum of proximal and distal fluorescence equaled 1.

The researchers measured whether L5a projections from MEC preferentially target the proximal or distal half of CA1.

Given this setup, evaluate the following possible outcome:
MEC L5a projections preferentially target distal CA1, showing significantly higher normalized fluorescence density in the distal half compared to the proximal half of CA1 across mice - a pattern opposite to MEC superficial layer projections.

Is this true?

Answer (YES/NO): YES